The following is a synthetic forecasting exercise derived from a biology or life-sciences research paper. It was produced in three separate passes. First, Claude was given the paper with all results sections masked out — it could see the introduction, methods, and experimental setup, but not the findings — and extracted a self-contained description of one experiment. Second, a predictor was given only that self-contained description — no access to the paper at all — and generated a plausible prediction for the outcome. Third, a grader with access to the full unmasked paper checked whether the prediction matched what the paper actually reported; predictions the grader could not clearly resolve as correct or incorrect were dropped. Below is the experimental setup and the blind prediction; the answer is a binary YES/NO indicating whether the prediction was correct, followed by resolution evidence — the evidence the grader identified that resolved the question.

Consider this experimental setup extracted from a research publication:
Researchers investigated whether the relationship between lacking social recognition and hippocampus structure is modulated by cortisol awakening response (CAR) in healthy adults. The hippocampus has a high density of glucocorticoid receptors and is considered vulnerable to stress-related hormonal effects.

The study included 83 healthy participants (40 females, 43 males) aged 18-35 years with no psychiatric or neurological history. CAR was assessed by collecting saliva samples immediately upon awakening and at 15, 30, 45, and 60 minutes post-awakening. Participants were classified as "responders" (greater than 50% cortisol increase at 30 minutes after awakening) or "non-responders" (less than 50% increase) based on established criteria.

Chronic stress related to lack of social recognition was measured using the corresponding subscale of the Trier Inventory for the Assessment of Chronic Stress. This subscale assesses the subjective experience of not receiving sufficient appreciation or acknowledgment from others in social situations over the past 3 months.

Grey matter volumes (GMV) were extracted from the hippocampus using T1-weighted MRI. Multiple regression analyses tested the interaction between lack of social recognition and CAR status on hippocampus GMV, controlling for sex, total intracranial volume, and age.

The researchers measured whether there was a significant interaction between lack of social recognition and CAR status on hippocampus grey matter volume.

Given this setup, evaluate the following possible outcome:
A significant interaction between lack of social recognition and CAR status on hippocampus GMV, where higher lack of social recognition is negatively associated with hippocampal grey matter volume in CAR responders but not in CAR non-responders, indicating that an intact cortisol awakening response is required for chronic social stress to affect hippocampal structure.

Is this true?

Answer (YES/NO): NO